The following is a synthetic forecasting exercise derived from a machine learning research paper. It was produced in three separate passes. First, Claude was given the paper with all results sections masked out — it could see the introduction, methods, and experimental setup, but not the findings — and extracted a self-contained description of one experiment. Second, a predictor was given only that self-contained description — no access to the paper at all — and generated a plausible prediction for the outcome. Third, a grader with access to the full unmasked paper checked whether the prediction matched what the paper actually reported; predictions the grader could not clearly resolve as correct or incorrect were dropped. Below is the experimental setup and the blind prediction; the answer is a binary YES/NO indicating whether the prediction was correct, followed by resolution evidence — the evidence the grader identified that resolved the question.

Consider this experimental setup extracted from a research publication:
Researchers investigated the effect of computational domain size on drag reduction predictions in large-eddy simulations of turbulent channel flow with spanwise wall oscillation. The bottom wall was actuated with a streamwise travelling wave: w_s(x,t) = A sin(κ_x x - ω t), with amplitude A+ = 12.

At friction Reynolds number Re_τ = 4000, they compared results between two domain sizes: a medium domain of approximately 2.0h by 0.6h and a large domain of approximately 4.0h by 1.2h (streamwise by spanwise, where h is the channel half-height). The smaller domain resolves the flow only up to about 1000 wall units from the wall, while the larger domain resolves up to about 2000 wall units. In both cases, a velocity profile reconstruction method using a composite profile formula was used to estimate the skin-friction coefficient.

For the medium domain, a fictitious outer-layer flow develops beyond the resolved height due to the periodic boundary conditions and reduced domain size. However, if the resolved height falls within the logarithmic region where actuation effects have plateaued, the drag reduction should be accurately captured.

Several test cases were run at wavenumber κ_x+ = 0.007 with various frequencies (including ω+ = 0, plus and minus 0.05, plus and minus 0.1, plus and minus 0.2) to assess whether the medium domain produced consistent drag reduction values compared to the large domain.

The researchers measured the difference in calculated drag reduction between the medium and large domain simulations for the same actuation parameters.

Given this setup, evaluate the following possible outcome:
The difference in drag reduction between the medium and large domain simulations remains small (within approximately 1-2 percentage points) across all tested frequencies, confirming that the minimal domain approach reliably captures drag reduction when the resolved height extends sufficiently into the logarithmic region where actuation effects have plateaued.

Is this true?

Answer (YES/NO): YES